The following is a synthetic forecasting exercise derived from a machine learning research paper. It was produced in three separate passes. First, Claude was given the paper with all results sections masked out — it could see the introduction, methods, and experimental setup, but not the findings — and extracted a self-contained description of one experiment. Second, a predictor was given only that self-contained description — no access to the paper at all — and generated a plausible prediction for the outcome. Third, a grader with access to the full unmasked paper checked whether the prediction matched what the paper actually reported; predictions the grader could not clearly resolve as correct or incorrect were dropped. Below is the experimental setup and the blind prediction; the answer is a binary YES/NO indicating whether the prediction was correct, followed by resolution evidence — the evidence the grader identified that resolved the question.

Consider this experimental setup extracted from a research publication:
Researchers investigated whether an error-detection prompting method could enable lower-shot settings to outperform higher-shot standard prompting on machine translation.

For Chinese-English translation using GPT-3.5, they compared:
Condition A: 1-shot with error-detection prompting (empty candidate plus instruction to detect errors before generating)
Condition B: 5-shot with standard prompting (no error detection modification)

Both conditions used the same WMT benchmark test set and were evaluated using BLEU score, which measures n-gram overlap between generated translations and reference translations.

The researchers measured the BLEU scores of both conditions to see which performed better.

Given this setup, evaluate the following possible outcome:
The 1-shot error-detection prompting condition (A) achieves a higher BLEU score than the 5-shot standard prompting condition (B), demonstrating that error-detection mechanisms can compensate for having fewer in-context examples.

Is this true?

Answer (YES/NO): YES